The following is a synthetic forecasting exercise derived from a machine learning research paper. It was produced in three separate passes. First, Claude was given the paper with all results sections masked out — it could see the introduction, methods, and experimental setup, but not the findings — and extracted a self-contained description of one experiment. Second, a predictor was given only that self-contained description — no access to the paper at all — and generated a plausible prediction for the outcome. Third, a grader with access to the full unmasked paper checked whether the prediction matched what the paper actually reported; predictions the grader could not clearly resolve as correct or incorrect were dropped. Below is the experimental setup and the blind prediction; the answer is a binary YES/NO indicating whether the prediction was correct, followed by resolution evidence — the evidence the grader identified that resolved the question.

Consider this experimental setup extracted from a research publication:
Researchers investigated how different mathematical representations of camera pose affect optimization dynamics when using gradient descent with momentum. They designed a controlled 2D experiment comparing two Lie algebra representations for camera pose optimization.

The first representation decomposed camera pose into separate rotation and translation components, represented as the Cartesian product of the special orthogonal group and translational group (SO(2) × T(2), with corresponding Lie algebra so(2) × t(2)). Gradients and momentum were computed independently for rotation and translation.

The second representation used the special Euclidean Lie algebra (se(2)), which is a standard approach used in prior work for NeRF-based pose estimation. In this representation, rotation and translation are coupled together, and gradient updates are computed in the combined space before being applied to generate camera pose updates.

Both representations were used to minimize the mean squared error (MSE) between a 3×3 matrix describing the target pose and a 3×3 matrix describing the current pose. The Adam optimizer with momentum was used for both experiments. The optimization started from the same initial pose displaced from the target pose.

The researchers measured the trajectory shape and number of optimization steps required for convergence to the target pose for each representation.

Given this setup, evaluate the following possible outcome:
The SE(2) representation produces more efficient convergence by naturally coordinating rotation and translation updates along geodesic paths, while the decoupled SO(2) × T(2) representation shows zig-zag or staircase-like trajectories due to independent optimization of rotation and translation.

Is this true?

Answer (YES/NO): NO